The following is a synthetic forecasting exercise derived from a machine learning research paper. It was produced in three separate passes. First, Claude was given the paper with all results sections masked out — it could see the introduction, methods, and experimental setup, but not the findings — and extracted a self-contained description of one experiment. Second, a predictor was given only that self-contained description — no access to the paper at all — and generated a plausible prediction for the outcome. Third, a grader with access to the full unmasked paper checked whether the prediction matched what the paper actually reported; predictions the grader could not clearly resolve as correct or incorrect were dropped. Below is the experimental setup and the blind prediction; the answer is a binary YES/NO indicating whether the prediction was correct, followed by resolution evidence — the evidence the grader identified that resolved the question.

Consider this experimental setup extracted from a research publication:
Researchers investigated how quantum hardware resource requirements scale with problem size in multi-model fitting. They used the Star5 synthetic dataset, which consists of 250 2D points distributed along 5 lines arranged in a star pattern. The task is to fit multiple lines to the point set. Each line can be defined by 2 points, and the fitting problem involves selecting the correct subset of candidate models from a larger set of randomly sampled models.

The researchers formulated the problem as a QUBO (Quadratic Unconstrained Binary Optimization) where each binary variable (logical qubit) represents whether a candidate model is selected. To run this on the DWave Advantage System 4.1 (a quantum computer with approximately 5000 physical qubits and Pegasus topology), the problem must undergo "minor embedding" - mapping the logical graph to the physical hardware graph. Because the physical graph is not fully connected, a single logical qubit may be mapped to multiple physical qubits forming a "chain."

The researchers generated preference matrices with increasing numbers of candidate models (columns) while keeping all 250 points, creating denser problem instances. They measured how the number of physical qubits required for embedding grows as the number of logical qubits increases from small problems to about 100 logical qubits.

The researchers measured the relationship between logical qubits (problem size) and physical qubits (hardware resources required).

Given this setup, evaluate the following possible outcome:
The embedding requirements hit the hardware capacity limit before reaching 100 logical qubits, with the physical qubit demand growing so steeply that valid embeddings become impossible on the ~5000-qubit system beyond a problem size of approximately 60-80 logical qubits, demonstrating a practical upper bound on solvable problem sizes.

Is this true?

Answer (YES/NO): NO